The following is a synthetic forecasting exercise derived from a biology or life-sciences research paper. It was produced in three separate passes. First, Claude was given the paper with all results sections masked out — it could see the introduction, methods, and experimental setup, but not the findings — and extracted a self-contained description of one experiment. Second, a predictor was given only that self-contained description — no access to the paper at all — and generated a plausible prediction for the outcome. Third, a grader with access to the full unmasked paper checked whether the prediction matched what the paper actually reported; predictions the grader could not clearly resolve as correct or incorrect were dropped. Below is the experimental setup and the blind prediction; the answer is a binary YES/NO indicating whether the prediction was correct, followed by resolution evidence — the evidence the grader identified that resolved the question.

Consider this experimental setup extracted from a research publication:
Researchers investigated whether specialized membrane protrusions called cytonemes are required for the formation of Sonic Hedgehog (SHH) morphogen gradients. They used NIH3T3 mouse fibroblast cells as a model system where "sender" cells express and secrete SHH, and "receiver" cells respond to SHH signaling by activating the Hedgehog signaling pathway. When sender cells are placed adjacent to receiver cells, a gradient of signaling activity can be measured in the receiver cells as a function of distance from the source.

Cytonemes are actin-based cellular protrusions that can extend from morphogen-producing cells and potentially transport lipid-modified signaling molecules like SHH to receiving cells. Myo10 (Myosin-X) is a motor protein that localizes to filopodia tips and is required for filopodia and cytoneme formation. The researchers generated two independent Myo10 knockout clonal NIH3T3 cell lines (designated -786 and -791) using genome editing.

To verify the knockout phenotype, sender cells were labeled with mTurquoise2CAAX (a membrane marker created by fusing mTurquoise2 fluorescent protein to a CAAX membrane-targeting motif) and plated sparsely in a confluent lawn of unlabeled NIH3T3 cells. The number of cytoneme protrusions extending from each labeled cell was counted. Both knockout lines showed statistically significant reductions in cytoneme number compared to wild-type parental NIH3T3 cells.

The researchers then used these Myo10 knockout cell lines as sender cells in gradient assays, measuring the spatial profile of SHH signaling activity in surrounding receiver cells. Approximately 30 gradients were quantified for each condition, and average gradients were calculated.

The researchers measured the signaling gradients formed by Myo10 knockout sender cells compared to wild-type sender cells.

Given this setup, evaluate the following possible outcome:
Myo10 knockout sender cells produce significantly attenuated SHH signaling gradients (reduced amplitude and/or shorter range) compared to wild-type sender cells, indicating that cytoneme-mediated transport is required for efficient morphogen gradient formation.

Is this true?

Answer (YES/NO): NO